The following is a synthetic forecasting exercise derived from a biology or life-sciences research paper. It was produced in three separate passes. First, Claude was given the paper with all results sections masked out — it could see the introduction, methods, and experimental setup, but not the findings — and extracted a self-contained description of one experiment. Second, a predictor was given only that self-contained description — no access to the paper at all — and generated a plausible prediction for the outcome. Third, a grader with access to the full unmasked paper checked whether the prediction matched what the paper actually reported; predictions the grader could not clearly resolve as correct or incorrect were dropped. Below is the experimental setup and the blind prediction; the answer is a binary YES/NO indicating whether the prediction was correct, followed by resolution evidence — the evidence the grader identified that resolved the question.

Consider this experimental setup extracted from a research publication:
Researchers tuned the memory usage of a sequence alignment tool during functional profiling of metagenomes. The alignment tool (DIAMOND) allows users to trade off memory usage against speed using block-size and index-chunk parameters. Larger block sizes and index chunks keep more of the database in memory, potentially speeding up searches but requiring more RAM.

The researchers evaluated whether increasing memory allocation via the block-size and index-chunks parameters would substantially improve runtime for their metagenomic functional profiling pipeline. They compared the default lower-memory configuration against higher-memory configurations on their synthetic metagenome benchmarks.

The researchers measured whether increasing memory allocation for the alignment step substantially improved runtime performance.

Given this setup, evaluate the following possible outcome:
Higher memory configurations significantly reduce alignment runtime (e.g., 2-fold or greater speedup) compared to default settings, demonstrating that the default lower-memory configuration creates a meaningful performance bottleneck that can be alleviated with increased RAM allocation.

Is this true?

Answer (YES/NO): NO